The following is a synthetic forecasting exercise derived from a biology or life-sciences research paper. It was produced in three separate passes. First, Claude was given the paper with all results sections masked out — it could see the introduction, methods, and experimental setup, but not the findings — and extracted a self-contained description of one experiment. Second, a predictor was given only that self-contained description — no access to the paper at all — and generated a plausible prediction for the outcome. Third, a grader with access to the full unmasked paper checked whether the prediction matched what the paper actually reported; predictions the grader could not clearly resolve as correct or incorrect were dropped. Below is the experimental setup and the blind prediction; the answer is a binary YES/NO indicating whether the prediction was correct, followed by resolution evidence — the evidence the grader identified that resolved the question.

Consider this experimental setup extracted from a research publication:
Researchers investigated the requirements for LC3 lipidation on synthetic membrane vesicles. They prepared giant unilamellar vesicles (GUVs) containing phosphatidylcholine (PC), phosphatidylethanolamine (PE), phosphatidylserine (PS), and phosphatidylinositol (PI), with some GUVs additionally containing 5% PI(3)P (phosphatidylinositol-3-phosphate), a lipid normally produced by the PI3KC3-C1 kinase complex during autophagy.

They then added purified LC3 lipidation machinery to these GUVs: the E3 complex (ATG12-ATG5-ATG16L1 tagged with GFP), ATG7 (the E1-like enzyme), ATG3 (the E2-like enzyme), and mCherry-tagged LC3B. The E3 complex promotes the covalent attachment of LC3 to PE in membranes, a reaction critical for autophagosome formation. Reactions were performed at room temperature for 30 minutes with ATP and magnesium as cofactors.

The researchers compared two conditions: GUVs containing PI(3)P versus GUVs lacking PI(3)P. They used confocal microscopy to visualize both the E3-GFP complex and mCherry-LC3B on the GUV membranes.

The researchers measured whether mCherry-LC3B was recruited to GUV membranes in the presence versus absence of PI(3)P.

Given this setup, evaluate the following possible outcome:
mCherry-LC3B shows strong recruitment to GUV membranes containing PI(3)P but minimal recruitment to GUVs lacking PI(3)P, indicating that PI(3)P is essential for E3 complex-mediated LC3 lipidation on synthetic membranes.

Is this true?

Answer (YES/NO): YES